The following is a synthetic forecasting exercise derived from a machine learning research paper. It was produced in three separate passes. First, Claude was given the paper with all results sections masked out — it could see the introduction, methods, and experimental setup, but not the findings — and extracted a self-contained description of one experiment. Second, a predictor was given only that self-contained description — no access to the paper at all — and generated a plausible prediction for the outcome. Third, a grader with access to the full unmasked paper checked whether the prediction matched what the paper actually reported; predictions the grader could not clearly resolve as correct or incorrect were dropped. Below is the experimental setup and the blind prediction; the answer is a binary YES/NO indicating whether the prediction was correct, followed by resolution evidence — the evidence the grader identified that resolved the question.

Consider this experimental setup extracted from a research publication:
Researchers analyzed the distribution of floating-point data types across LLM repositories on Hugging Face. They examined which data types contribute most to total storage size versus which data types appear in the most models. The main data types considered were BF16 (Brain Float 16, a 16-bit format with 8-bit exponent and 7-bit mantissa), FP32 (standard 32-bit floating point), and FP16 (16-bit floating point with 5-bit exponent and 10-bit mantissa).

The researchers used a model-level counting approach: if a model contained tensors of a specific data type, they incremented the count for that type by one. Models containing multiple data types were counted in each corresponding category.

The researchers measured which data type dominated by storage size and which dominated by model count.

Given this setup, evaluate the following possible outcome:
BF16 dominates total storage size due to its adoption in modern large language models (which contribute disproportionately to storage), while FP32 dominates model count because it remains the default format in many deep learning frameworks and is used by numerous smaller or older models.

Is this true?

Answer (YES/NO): YES